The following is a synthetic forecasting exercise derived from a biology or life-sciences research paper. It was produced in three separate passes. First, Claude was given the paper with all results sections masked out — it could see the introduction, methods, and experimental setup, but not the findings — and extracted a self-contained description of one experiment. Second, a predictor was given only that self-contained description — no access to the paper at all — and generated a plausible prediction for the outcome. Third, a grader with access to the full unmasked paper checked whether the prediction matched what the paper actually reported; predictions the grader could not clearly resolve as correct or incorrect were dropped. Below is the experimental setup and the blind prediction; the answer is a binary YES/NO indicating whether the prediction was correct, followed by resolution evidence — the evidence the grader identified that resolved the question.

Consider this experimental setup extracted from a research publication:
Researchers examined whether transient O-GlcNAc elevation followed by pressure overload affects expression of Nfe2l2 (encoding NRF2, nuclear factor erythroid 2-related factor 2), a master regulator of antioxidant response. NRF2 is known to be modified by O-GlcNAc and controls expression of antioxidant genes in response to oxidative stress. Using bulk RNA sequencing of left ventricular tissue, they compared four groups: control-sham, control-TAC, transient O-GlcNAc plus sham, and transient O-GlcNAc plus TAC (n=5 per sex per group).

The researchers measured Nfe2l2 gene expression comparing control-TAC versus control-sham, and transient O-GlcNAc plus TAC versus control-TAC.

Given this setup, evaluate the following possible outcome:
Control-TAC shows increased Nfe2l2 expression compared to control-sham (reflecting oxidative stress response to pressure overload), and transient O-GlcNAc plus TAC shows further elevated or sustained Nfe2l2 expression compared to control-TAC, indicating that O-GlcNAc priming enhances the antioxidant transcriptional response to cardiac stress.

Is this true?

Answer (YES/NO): NO